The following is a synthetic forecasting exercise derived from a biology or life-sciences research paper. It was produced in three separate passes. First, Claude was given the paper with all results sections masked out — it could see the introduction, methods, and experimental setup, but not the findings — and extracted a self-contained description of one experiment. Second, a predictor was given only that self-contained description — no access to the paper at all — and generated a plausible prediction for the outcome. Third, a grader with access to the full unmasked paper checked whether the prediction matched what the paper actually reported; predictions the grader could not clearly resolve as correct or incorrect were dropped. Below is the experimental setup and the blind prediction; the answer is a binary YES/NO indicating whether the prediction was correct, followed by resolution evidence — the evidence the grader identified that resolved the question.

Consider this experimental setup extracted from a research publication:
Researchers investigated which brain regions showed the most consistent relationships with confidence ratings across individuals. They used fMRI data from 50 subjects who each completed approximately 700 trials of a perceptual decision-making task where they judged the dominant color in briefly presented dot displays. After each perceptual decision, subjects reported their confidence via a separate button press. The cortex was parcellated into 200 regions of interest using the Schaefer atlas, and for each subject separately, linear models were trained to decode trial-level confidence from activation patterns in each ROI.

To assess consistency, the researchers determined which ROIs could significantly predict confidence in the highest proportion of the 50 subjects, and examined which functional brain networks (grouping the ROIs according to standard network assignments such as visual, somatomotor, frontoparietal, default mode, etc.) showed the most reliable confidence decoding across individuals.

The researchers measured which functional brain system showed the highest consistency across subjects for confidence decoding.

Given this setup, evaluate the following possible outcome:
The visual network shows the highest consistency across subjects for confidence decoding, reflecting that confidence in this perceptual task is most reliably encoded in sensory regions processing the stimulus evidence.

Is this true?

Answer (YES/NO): NO